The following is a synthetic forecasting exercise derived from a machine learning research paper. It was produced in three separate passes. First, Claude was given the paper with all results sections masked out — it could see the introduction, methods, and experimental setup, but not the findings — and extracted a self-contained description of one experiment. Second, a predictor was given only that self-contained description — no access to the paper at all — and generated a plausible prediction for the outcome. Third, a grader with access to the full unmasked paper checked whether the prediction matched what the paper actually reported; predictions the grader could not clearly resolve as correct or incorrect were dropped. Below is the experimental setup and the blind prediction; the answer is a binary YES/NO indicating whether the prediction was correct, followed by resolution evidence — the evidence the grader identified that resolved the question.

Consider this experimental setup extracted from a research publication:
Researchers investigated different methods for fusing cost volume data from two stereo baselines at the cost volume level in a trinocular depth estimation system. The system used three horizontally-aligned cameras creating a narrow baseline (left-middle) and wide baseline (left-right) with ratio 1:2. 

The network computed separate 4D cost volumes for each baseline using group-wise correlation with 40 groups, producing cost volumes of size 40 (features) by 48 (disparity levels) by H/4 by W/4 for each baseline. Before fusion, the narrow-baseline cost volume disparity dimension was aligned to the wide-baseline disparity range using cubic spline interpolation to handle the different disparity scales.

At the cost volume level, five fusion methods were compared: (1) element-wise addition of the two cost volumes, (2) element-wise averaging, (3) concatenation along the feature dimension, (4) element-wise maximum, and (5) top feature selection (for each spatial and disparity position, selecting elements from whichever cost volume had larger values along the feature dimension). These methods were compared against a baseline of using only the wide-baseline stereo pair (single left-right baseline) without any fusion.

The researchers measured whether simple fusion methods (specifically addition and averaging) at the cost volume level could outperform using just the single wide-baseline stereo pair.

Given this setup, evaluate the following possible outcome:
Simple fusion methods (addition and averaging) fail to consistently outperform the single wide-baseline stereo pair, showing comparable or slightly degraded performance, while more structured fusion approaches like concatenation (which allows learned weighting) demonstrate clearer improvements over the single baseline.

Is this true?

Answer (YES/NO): NO